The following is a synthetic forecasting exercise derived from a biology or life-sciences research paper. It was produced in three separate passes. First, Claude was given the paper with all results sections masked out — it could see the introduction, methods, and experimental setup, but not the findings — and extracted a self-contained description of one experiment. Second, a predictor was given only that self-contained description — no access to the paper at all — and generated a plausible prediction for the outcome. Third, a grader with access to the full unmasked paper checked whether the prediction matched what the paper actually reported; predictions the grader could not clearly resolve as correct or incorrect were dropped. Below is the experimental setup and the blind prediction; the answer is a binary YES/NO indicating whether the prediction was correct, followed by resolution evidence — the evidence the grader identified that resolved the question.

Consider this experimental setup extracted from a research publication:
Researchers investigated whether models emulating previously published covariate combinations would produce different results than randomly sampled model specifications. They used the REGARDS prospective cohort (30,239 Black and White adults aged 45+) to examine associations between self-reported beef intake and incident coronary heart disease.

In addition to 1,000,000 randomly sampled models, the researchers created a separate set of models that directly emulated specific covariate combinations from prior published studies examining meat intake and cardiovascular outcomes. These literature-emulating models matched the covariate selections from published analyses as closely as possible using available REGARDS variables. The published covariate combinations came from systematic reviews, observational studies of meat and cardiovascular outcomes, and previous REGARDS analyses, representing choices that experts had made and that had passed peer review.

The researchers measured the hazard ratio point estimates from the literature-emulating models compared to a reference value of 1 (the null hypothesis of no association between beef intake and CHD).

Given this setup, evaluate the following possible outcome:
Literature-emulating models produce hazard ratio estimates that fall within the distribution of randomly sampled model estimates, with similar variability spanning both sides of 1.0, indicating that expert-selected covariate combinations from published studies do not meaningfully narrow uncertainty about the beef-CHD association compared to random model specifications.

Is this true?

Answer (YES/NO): NO